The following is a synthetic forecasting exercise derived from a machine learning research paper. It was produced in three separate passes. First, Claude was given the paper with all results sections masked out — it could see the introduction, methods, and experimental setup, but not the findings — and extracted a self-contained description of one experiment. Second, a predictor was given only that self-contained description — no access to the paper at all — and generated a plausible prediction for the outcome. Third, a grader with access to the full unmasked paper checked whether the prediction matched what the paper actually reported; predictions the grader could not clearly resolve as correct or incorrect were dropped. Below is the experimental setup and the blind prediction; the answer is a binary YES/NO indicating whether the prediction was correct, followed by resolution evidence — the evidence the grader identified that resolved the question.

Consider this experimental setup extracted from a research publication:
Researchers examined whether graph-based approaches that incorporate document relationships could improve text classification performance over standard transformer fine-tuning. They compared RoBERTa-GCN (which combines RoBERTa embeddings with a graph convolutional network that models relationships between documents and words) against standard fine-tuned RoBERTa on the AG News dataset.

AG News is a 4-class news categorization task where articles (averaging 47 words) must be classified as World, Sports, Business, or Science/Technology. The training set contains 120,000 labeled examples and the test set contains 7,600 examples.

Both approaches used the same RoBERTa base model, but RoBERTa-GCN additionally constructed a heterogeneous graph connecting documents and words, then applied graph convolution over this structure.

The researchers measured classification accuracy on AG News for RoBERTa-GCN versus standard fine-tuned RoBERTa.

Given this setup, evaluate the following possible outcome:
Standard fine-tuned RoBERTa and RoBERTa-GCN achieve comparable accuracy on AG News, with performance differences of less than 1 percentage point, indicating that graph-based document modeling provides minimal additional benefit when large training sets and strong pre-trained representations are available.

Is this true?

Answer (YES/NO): YES